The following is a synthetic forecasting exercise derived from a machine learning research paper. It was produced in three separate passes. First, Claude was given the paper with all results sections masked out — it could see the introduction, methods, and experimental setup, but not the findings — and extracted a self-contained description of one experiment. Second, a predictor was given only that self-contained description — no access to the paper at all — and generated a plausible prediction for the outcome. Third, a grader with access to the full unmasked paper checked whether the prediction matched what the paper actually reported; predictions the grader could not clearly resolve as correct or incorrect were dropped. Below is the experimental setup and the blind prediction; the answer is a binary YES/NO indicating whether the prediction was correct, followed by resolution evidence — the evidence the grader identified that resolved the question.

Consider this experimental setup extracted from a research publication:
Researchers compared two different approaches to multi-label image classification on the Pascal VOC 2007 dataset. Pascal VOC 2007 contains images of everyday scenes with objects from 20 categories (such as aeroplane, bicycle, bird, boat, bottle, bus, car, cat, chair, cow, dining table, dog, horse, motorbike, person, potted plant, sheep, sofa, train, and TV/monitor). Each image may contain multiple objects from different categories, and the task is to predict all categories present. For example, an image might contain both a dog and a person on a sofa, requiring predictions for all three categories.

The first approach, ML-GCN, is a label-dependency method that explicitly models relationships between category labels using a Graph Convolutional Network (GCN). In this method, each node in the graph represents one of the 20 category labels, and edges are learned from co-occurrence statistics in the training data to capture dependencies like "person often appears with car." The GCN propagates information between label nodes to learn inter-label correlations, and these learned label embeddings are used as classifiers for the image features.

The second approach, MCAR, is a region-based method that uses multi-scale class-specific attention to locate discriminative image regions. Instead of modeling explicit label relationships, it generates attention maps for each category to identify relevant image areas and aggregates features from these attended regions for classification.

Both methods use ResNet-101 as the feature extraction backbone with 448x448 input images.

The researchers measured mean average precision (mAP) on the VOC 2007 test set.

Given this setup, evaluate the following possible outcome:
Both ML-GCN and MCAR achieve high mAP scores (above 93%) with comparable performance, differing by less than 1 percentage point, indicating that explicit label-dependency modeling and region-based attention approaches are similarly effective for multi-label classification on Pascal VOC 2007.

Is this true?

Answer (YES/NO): YES